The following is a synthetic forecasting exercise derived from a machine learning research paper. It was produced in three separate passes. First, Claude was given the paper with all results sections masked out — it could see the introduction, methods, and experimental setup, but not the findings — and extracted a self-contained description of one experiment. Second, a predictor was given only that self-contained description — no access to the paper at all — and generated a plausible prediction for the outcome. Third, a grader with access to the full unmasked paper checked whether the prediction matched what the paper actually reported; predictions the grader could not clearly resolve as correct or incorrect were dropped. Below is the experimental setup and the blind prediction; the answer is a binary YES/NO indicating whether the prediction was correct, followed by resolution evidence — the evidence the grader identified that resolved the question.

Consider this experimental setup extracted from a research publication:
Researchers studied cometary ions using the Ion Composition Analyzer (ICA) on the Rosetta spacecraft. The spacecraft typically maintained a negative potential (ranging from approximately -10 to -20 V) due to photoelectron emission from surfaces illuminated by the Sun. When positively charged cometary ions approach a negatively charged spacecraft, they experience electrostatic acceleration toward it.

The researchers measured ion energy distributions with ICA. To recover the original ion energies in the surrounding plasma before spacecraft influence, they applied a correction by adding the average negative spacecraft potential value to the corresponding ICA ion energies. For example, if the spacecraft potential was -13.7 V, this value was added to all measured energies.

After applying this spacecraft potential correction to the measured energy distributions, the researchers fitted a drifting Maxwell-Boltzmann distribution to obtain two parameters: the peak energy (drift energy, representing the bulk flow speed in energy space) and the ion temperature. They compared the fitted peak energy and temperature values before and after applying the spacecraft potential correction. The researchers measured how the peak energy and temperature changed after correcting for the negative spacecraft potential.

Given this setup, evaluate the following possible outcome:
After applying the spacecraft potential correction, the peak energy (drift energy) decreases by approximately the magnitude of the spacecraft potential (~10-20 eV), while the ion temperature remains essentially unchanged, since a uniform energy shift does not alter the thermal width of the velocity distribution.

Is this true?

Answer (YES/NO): NO